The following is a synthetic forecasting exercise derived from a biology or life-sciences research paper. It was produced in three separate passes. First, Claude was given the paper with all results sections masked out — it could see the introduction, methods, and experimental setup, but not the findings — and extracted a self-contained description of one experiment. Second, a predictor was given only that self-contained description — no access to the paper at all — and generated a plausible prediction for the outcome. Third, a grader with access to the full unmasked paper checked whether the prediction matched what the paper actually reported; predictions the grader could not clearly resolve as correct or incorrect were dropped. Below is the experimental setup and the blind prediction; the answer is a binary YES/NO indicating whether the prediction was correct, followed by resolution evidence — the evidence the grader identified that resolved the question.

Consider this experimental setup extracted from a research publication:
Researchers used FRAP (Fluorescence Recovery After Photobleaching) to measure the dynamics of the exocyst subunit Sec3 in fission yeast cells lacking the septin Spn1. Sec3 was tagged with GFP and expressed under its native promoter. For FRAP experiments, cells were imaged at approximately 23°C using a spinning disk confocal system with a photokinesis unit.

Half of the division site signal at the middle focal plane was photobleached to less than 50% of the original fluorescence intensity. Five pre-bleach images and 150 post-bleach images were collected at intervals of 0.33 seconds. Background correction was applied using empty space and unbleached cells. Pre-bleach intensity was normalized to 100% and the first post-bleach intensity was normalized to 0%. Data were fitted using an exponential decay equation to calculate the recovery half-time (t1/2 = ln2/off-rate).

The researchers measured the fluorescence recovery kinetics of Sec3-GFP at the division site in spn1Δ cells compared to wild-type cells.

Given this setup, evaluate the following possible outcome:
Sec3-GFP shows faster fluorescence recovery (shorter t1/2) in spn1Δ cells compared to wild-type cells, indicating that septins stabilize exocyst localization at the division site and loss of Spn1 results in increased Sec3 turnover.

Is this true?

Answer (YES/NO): NO